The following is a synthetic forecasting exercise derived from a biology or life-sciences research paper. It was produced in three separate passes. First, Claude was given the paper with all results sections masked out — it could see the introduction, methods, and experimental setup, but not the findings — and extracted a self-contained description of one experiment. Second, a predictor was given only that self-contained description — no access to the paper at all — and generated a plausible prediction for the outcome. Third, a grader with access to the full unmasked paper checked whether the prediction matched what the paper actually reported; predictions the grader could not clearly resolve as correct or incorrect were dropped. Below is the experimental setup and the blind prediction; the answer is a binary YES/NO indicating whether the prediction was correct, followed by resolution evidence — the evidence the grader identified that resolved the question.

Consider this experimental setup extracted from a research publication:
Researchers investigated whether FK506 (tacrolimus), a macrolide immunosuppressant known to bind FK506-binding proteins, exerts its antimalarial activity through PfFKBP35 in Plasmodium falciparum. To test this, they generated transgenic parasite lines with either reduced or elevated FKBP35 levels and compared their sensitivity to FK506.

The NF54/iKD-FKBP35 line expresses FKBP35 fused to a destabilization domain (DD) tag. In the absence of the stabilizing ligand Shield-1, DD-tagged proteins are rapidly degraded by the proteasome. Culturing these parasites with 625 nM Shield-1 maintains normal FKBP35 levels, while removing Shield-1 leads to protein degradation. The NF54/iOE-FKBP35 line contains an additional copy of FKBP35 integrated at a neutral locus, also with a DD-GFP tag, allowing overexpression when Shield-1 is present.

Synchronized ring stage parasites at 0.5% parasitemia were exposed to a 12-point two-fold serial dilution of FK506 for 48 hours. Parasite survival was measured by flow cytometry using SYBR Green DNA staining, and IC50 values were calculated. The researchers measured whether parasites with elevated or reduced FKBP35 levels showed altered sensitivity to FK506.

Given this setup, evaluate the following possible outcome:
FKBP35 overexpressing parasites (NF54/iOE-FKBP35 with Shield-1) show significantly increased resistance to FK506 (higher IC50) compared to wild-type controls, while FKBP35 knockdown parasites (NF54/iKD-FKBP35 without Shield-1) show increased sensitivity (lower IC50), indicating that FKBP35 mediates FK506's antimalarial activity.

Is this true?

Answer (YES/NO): NO